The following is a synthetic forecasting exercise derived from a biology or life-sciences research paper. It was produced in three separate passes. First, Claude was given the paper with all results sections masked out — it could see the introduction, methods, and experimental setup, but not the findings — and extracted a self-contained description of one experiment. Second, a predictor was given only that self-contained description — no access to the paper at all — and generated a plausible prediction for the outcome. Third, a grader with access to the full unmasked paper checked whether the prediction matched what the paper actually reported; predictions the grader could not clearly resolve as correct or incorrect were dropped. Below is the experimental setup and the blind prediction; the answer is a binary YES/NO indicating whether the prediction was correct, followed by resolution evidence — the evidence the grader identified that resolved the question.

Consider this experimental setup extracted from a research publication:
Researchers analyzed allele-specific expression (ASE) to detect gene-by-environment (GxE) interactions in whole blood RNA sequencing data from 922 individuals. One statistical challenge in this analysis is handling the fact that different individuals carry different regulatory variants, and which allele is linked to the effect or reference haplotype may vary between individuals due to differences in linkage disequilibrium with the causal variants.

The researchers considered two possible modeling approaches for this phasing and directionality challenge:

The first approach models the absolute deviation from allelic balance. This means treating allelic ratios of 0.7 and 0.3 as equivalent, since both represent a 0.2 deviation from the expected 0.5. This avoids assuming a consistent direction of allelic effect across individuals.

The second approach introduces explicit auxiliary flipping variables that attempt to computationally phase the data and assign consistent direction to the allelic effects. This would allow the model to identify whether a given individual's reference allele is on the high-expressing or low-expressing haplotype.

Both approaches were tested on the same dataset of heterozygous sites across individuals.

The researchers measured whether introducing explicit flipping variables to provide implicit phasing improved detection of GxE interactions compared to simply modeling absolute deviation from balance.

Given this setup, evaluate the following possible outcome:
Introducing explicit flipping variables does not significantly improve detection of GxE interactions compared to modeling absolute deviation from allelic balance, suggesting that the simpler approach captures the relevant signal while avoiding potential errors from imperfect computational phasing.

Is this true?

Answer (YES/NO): YES